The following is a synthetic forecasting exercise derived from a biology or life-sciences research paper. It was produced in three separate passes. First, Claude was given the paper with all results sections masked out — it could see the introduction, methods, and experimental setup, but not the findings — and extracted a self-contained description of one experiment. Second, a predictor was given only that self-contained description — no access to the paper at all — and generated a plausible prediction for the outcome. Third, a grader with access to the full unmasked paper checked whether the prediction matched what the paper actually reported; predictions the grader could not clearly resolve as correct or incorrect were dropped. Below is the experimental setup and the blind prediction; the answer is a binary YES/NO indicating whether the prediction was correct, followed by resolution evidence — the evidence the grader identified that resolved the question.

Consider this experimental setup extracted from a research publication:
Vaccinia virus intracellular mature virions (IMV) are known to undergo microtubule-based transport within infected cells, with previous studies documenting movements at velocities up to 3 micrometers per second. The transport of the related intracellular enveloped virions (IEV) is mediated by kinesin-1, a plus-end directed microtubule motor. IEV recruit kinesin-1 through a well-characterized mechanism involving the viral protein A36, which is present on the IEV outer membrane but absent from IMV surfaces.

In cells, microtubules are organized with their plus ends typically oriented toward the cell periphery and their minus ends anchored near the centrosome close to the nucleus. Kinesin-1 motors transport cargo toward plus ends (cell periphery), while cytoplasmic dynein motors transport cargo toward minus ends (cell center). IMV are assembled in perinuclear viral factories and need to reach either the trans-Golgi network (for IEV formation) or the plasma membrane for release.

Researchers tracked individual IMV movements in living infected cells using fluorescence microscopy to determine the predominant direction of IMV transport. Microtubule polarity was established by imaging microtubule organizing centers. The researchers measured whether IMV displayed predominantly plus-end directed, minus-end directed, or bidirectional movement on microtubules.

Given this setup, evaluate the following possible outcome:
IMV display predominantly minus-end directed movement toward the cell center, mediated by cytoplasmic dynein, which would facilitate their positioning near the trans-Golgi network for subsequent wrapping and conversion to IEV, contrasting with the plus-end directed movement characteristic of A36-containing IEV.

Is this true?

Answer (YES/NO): NO